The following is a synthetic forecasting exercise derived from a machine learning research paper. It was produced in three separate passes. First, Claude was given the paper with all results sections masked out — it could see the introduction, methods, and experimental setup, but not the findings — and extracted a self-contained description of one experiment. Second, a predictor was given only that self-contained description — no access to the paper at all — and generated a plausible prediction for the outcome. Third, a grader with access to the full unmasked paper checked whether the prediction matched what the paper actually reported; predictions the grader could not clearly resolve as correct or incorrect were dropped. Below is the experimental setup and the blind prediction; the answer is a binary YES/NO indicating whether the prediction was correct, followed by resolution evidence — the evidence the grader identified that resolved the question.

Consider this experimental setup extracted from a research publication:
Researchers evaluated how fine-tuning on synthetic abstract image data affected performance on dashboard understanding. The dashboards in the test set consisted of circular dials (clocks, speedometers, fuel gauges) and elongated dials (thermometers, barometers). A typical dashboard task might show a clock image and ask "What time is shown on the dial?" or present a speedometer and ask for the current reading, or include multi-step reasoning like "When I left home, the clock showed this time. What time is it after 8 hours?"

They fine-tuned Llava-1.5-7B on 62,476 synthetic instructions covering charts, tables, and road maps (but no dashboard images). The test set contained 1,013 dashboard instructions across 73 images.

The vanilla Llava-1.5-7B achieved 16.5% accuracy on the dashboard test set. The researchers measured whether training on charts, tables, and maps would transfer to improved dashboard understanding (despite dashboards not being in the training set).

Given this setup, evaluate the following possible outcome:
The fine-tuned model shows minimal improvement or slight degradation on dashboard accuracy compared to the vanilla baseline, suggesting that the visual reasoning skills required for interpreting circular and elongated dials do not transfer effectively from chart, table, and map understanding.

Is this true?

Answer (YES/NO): YES